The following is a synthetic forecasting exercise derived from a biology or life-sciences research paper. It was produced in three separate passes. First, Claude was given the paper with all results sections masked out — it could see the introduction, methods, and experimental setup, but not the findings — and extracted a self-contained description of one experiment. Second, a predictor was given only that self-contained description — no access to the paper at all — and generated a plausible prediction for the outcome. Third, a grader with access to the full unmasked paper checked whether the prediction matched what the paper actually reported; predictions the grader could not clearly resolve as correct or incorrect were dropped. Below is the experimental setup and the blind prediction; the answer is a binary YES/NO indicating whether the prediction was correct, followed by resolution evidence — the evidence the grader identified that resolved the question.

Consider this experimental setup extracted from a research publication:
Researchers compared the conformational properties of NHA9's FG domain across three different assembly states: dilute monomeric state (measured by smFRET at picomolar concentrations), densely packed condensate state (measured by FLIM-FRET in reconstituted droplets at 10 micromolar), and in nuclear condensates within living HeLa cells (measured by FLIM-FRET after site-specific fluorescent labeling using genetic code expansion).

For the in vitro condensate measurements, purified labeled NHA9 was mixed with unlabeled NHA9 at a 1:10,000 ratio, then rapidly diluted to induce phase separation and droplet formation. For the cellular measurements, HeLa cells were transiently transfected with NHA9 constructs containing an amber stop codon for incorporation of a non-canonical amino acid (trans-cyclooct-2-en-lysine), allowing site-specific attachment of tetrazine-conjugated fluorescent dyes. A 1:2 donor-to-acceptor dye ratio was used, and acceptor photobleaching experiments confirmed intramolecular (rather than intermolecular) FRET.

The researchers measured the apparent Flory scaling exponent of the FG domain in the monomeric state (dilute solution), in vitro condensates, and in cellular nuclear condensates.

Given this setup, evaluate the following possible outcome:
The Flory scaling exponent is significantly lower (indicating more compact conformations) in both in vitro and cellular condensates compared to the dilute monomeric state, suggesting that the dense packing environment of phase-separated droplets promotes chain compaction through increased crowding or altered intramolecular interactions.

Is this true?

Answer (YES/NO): NO